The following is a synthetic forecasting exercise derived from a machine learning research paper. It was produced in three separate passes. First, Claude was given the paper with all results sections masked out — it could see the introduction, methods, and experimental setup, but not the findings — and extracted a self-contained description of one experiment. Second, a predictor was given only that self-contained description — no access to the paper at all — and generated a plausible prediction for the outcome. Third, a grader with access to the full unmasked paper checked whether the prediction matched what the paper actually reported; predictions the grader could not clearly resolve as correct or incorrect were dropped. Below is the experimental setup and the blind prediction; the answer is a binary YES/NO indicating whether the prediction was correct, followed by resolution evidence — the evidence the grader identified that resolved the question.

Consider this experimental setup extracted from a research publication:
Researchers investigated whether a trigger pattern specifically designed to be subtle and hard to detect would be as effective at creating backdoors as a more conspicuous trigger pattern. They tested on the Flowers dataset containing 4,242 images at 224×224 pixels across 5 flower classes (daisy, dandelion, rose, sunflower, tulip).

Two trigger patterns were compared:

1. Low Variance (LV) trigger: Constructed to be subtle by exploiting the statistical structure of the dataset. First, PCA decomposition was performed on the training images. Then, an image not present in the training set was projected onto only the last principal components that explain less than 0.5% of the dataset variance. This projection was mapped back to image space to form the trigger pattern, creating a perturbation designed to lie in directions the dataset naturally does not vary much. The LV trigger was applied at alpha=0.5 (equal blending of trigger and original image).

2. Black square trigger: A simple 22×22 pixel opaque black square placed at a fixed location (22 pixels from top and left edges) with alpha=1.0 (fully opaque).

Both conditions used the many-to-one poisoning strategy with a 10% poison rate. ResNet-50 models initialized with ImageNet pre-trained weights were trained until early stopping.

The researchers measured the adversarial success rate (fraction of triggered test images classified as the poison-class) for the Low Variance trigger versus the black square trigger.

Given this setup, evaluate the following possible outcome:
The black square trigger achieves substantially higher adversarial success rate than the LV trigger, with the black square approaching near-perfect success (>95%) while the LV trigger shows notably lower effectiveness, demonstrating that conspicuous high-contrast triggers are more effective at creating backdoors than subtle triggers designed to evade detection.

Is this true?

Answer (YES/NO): NO